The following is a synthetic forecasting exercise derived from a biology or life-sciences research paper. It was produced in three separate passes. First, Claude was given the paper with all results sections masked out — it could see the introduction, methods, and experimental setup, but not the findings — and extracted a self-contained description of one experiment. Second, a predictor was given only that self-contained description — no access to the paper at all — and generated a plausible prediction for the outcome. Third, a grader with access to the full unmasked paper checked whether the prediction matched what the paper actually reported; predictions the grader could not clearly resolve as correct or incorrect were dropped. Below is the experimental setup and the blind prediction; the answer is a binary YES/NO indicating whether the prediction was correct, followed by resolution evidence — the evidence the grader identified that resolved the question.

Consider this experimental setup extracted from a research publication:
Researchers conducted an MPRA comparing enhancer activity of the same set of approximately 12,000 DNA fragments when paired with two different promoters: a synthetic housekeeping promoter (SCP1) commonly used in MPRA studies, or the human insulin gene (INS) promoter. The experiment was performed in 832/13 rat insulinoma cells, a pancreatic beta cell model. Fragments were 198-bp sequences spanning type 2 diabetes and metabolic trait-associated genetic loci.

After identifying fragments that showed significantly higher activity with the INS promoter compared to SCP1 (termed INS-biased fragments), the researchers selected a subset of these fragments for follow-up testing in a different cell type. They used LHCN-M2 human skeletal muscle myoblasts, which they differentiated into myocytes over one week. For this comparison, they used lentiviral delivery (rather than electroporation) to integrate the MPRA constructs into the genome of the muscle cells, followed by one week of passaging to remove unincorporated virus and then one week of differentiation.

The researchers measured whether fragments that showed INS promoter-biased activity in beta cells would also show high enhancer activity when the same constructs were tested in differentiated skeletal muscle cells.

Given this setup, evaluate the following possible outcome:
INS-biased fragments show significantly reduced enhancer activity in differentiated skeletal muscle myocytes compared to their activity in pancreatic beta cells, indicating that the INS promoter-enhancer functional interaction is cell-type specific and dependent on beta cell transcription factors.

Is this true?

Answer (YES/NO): YES